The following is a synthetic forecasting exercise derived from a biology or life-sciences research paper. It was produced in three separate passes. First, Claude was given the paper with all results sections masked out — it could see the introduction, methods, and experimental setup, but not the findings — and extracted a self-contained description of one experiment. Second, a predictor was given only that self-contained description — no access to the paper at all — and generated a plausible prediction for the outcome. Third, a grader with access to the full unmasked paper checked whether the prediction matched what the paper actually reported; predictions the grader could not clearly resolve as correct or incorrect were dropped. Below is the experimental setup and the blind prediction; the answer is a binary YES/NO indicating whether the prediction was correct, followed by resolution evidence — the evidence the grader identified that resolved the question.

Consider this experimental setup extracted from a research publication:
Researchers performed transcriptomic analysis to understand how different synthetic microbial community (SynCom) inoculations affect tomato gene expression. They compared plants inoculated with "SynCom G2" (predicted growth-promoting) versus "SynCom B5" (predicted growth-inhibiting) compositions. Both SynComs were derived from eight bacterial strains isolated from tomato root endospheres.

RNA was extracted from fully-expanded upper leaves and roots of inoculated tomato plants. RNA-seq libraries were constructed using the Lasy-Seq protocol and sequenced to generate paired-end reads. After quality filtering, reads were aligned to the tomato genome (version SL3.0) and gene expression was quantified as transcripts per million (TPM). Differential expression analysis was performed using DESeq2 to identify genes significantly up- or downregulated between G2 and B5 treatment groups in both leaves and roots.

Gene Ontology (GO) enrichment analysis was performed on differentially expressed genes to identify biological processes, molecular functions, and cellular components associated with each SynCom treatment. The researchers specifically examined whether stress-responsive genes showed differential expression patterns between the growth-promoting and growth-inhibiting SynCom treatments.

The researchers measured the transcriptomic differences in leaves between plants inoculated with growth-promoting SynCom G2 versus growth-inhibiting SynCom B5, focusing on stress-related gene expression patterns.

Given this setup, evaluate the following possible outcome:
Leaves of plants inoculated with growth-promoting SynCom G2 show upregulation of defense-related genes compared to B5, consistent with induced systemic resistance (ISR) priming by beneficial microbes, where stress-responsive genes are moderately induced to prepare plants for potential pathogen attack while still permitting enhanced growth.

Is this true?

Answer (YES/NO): NO